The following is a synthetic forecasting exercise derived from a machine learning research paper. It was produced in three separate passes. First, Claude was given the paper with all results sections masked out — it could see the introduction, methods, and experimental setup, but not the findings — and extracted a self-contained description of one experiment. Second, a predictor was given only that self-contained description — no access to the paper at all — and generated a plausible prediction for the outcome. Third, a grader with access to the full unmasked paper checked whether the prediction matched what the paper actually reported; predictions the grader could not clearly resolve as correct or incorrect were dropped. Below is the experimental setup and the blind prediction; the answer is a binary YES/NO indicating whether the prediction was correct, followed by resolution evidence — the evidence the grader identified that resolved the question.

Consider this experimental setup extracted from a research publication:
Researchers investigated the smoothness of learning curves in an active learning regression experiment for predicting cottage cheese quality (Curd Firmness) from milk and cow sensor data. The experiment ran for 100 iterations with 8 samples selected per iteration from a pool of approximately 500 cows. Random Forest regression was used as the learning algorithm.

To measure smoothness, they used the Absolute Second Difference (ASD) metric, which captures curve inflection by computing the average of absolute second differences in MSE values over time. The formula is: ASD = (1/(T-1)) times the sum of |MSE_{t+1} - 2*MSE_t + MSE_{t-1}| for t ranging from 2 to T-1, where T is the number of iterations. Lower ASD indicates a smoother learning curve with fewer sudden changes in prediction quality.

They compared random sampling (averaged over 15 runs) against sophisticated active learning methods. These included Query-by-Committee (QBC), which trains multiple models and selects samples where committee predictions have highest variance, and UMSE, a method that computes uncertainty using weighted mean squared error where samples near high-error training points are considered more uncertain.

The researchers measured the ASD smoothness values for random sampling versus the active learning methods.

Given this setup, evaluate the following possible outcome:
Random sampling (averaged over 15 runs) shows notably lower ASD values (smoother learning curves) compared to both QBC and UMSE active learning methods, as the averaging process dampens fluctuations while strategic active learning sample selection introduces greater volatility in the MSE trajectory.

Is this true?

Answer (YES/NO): YES